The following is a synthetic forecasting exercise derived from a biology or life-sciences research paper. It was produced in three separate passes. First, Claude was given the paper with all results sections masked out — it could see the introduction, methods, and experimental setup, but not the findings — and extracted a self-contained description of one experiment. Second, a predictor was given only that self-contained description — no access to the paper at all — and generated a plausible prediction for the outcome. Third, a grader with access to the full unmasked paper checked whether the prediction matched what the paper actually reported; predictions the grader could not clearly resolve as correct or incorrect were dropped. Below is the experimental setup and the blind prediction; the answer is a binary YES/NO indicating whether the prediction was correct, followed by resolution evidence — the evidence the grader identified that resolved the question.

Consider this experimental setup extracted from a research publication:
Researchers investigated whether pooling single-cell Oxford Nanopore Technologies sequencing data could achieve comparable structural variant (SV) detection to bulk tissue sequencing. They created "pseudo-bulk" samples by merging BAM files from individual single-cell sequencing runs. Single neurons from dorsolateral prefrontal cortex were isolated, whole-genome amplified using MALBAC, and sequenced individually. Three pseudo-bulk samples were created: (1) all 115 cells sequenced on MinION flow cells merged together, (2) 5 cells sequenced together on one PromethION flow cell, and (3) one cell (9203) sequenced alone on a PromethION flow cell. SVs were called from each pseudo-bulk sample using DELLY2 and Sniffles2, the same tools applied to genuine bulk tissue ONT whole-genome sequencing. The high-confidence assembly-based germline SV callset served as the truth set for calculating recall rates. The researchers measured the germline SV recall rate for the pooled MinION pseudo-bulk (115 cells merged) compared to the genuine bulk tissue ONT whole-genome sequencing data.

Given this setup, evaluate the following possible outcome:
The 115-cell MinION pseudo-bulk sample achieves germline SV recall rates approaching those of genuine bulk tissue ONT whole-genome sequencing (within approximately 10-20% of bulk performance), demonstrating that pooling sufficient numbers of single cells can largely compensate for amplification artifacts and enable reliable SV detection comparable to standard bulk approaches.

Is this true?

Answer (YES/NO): NO